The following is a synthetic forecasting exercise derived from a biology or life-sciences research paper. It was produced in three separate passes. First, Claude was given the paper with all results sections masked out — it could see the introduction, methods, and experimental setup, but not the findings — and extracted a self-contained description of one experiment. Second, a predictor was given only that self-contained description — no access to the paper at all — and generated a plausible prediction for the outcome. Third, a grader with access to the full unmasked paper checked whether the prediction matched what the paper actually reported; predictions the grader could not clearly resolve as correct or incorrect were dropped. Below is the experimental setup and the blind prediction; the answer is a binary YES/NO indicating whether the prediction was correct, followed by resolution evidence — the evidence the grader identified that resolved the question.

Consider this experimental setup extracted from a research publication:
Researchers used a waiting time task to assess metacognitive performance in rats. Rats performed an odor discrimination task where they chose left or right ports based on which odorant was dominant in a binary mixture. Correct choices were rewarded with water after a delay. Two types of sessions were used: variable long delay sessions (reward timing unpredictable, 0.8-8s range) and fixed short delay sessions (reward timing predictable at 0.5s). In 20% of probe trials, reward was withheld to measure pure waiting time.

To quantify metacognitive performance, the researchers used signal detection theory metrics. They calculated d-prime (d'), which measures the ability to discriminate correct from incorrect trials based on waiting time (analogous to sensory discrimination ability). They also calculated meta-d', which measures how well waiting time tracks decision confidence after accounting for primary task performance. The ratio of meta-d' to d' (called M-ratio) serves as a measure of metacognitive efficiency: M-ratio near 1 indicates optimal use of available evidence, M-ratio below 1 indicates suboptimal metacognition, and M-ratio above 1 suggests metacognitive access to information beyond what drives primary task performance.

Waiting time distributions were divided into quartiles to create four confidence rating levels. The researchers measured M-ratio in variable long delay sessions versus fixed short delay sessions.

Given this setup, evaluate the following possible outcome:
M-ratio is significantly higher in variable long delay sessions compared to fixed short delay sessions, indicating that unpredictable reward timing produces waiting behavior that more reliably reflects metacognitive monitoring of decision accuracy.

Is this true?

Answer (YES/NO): YES